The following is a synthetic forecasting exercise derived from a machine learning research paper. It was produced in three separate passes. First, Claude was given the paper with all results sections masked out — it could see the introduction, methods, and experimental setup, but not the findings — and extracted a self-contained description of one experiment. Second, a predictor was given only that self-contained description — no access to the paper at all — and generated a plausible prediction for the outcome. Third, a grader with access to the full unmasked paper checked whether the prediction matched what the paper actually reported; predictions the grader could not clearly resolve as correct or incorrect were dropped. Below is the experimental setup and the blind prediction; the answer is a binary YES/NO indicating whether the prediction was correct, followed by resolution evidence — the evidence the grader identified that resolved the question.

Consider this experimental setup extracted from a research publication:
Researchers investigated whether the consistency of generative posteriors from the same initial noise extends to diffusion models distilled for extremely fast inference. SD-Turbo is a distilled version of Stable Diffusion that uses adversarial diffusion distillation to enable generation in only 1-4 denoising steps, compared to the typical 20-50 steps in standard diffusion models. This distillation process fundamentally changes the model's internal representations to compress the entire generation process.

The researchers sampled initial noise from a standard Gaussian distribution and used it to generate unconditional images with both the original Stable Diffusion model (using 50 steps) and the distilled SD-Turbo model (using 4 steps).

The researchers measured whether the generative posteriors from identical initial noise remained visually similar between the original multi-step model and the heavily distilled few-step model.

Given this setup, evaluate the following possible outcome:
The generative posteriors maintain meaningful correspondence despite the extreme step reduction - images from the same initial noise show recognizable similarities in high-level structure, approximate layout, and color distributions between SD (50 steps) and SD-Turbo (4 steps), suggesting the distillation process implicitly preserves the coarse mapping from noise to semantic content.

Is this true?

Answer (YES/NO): YES